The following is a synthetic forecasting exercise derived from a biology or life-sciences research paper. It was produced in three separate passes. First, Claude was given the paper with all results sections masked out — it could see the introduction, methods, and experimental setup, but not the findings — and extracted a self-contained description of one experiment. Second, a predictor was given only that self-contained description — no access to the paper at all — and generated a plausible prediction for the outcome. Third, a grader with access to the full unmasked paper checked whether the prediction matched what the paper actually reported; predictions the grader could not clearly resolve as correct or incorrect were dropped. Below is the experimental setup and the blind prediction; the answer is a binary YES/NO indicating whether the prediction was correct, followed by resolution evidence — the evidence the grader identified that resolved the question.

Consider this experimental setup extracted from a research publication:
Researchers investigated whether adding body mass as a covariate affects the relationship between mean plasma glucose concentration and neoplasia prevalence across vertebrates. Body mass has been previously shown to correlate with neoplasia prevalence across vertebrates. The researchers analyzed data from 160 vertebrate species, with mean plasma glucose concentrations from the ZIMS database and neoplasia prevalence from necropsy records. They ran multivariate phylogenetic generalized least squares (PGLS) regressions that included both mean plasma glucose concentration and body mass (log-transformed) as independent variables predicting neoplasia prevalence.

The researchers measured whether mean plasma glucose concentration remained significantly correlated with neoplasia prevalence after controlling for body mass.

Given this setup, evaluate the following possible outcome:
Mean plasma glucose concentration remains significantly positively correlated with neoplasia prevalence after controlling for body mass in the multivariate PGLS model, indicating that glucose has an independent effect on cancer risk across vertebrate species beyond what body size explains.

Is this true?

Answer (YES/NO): NO